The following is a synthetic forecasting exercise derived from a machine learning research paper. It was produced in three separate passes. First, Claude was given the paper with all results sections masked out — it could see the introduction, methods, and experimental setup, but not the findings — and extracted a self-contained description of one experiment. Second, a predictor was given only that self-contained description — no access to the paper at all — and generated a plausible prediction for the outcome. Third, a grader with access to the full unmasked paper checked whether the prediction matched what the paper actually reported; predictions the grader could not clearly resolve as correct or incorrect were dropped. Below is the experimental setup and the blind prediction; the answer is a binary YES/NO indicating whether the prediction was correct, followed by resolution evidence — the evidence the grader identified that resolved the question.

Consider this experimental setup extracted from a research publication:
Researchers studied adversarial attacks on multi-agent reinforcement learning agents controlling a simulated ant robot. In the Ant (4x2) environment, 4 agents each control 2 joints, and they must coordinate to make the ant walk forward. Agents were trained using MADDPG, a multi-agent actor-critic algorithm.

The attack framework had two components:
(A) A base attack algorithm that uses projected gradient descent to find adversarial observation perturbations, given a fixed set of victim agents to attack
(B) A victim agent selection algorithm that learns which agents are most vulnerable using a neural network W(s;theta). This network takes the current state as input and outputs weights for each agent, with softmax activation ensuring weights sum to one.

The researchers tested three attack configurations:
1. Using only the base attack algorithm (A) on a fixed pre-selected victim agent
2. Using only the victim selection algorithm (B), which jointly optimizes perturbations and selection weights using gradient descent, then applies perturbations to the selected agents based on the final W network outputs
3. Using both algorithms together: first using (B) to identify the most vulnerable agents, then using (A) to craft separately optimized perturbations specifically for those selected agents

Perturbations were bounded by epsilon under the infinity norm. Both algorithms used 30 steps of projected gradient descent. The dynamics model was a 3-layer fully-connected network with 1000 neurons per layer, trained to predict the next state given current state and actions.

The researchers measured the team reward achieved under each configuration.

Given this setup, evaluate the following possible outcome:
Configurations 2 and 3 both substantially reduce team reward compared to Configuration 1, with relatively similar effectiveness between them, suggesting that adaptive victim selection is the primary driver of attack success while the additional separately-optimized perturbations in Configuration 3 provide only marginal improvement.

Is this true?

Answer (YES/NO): NO